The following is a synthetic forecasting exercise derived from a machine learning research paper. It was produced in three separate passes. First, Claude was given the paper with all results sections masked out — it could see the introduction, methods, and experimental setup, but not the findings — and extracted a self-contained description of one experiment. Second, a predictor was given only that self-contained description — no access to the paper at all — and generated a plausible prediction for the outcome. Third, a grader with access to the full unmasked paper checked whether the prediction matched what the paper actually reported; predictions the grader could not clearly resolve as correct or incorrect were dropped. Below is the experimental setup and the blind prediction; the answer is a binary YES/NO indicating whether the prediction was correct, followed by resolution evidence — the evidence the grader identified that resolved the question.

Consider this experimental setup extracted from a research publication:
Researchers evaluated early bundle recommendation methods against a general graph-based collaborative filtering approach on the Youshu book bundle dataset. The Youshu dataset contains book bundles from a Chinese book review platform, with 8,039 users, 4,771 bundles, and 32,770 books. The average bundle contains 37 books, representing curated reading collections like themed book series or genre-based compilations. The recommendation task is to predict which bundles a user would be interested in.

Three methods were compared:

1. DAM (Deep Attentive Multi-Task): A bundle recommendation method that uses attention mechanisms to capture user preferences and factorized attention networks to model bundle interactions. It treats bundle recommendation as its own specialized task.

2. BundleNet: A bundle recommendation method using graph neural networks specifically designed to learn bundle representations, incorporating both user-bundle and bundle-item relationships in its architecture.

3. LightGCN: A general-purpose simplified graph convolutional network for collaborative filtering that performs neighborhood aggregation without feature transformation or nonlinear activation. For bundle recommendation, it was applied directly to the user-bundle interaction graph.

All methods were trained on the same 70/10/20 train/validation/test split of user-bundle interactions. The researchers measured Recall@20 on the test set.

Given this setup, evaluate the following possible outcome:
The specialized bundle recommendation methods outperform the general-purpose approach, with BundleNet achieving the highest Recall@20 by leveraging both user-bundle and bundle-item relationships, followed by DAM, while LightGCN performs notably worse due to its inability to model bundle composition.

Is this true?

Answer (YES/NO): NO